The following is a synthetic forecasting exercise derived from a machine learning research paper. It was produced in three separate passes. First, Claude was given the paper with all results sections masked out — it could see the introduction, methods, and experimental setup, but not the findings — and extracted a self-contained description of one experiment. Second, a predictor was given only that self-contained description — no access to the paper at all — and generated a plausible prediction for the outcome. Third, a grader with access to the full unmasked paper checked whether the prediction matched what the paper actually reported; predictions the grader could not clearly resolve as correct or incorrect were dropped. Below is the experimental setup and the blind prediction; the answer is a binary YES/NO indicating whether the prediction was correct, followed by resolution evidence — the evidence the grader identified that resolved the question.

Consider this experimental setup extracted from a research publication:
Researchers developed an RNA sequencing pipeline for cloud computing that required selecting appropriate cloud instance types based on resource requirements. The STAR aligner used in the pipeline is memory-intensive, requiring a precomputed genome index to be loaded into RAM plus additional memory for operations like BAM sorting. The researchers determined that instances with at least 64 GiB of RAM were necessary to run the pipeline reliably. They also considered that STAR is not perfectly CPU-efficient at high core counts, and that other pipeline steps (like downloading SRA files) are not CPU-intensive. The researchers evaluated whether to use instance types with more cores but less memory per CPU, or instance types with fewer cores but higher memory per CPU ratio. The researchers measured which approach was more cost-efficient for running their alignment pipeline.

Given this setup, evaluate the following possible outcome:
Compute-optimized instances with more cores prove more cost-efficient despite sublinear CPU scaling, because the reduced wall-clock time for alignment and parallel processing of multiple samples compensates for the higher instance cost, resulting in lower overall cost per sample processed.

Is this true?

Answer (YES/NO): NO